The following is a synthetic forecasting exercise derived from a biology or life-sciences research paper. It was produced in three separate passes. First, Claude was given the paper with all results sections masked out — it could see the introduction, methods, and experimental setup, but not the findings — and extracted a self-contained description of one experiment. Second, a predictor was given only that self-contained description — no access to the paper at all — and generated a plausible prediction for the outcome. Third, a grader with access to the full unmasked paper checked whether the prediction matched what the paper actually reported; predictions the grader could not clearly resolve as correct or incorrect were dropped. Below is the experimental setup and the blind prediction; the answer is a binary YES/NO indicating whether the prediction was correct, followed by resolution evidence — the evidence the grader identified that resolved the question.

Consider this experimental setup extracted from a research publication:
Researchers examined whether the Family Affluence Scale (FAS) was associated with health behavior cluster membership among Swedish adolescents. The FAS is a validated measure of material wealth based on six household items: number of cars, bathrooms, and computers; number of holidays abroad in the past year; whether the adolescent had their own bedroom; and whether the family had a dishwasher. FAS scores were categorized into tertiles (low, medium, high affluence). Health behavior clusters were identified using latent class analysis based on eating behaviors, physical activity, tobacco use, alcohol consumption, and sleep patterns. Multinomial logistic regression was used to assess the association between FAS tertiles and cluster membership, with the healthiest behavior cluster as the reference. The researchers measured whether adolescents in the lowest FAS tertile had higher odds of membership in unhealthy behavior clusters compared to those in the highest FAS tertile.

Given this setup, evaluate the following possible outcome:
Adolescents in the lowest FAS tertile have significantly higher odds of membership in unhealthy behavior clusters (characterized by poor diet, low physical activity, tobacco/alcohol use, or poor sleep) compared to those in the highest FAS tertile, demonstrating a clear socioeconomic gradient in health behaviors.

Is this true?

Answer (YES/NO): NO